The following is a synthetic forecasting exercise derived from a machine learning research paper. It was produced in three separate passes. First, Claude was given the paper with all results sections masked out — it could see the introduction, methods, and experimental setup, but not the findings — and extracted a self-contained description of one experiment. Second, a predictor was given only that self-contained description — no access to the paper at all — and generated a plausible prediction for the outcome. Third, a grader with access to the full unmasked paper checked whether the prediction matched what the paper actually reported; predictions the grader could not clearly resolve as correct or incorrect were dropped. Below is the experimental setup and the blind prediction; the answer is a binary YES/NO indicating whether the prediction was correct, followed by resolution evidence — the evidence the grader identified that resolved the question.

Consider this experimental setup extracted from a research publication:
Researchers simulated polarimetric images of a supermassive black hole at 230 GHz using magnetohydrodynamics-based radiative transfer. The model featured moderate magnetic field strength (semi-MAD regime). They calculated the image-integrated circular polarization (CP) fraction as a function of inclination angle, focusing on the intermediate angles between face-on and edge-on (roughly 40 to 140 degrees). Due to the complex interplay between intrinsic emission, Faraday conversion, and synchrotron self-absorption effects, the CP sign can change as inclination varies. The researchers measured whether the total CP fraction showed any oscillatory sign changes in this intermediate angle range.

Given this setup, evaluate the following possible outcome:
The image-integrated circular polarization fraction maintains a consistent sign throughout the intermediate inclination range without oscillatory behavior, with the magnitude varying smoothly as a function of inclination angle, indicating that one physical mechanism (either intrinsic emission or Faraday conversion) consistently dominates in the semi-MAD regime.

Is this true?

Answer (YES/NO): NO